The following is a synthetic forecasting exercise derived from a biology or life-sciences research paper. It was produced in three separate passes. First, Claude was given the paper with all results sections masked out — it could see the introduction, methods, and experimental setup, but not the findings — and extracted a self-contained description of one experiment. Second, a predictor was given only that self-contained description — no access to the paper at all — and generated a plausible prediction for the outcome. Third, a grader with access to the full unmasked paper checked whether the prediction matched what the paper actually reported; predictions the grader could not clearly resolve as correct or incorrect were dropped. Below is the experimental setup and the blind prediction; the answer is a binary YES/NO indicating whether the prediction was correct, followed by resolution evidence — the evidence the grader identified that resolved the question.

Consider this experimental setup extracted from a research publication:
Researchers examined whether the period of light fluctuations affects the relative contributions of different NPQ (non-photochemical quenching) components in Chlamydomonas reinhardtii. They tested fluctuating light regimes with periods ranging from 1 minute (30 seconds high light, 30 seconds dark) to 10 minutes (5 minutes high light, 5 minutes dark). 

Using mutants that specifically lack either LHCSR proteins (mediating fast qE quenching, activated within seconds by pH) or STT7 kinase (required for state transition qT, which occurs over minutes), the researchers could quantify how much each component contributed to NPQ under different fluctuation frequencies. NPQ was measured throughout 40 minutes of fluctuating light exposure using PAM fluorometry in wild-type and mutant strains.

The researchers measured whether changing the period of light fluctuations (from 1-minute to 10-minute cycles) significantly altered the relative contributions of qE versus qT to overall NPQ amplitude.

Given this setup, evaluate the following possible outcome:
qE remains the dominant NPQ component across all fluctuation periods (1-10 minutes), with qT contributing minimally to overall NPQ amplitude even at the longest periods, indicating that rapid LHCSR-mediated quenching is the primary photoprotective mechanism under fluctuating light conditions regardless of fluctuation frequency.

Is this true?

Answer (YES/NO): NO